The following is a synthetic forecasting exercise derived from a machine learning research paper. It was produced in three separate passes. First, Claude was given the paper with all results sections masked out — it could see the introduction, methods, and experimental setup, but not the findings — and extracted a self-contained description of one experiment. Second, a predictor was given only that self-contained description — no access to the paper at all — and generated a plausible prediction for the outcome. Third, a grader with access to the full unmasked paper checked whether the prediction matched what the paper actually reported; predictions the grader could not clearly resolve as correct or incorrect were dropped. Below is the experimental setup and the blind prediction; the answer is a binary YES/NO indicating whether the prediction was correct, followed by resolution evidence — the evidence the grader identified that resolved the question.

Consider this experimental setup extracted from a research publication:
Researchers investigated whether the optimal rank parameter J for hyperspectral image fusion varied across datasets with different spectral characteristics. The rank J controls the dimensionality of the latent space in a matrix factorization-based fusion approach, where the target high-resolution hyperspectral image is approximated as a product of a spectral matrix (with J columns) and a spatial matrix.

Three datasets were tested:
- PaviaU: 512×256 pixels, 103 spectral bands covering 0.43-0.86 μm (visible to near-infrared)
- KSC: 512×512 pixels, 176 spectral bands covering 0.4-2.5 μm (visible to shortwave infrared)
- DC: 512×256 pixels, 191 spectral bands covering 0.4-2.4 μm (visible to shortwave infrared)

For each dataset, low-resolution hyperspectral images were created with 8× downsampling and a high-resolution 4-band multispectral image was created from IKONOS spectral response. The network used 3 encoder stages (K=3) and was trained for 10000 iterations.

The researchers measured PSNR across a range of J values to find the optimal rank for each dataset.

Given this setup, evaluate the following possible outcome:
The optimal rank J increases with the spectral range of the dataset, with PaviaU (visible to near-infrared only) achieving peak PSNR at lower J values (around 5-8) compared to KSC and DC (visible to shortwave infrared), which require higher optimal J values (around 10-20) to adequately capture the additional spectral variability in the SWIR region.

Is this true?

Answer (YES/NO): NO